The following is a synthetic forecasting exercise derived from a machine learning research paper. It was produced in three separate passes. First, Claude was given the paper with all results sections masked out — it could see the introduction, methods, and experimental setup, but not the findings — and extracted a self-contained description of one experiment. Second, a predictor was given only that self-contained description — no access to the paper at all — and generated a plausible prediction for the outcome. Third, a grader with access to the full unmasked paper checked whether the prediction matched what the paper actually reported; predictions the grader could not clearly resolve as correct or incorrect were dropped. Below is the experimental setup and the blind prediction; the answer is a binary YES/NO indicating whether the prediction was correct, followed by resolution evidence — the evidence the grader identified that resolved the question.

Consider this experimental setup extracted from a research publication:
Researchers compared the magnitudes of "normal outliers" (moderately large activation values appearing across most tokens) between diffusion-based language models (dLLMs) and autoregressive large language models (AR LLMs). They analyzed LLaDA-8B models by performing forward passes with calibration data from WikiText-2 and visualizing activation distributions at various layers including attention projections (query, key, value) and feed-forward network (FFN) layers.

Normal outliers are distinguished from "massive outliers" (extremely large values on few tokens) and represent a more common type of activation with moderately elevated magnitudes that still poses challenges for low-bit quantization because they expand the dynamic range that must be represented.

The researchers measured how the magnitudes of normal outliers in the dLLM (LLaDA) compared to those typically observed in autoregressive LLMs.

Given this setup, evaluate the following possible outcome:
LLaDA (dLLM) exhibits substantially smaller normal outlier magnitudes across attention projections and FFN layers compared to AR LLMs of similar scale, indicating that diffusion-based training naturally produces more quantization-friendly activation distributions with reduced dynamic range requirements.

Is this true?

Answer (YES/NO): NO